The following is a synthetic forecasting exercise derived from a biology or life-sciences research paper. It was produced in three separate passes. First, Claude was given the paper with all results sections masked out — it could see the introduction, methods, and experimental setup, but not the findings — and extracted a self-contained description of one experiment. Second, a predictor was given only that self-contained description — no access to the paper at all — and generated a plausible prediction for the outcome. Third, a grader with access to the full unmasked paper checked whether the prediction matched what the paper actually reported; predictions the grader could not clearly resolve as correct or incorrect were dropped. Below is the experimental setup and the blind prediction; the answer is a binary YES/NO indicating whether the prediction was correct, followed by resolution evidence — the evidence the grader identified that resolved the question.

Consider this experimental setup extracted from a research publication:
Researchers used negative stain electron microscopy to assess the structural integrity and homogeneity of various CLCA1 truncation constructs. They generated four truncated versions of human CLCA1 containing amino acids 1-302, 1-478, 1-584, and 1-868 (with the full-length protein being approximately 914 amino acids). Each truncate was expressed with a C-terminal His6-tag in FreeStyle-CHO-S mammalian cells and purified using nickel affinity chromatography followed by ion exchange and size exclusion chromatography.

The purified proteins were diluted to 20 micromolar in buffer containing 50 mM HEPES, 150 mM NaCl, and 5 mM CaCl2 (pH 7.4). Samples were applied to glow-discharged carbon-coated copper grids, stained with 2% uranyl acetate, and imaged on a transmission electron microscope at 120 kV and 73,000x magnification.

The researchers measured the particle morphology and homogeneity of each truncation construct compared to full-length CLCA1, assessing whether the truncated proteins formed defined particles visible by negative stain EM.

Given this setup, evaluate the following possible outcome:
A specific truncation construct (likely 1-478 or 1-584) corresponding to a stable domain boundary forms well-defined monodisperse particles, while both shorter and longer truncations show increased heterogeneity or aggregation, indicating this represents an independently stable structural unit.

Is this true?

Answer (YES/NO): NO